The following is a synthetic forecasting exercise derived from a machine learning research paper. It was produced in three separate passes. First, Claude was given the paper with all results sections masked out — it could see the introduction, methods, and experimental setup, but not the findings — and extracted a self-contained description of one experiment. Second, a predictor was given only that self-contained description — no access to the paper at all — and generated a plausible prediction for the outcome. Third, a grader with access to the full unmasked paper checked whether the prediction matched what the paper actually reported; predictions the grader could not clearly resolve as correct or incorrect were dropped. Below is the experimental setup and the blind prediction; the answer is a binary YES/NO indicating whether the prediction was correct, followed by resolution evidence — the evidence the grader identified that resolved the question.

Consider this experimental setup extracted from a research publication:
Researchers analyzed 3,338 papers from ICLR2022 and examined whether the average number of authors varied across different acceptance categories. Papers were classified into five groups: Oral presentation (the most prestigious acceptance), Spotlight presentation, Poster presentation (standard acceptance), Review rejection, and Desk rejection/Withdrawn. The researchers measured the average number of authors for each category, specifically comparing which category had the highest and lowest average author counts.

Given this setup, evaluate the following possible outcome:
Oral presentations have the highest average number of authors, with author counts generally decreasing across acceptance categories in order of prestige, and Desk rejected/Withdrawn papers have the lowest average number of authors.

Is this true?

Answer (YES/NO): YES